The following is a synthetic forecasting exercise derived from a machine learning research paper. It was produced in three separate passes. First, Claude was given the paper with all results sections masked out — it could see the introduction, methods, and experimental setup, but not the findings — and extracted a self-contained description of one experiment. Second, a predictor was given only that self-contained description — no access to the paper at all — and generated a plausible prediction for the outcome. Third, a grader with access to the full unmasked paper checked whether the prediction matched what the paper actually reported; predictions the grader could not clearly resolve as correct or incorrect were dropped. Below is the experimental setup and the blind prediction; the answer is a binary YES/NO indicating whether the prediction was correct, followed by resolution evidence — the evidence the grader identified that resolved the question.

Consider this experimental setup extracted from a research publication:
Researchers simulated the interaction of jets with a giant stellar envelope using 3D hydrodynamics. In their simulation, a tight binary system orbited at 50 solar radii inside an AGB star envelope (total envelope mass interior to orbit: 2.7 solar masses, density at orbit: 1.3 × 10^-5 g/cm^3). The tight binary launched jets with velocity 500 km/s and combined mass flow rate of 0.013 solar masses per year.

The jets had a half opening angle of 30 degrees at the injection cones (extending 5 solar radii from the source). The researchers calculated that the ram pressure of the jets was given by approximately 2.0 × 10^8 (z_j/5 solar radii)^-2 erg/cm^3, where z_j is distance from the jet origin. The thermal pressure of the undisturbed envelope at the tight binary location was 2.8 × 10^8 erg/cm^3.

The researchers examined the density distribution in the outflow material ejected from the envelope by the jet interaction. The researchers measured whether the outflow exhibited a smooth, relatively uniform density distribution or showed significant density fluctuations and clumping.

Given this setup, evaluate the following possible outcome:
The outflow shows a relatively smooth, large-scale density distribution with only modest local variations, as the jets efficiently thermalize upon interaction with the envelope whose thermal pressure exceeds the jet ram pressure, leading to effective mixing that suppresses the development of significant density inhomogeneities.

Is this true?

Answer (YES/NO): NO